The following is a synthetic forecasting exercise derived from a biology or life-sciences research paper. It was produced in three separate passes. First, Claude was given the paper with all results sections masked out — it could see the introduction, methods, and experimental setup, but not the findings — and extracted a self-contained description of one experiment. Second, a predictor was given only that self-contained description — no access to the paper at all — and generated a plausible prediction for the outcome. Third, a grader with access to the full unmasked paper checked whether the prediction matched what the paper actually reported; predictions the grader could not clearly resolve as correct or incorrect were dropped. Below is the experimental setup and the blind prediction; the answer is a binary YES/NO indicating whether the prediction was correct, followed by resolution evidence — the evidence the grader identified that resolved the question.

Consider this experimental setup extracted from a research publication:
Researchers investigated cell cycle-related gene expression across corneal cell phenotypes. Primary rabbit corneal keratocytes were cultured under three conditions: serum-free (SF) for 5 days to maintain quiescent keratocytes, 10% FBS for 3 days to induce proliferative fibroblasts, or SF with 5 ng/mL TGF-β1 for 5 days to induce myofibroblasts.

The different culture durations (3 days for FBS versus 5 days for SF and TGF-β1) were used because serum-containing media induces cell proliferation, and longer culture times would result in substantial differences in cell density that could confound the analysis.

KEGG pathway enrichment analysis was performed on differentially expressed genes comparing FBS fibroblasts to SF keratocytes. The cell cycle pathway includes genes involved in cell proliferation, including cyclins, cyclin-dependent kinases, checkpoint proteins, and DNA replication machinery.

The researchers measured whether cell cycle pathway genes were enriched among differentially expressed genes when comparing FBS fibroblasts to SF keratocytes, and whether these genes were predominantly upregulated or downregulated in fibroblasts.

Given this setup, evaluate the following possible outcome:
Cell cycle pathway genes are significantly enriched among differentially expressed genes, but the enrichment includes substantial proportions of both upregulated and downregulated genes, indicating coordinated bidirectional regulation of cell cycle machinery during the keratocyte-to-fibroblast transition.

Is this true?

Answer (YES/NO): NO